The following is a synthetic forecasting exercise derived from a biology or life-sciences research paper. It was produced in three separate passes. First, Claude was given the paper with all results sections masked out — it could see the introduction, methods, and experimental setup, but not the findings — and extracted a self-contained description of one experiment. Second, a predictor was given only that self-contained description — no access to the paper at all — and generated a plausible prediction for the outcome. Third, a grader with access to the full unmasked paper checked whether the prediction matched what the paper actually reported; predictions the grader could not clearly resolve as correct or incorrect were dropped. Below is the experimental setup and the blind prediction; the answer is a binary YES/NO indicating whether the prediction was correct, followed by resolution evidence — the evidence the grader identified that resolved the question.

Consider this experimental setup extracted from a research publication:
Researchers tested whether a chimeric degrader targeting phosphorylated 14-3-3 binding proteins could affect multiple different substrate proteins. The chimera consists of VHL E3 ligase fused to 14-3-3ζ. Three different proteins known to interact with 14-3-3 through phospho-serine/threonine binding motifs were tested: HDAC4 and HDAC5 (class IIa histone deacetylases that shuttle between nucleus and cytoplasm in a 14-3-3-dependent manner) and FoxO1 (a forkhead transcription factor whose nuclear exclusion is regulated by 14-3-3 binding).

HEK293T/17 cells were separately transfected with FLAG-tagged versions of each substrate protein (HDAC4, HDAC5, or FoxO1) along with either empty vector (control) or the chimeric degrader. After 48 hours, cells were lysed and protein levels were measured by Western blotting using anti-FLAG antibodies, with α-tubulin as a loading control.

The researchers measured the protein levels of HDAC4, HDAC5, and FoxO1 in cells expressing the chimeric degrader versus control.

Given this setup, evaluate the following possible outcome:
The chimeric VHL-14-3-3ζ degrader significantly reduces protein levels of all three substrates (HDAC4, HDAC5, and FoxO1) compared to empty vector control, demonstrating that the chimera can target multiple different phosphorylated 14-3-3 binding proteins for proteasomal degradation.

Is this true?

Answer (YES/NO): YES